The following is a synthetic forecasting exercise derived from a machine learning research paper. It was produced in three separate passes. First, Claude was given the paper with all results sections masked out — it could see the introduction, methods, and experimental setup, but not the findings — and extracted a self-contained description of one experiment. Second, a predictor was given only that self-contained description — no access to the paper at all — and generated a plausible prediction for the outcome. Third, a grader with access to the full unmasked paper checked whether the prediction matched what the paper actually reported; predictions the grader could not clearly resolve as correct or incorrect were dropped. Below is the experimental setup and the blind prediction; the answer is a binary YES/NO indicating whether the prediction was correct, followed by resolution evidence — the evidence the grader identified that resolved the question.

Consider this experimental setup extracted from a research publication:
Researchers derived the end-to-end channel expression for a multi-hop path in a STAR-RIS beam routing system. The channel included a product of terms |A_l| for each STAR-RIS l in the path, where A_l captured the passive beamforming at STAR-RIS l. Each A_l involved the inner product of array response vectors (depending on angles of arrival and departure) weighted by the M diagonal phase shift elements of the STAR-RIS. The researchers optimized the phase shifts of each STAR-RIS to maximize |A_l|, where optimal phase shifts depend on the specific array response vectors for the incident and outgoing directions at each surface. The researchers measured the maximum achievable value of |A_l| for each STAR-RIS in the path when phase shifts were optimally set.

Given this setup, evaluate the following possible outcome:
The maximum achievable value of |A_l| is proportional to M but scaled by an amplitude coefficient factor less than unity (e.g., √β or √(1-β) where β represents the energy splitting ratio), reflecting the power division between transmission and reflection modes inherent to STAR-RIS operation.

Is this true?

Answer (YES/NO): NO